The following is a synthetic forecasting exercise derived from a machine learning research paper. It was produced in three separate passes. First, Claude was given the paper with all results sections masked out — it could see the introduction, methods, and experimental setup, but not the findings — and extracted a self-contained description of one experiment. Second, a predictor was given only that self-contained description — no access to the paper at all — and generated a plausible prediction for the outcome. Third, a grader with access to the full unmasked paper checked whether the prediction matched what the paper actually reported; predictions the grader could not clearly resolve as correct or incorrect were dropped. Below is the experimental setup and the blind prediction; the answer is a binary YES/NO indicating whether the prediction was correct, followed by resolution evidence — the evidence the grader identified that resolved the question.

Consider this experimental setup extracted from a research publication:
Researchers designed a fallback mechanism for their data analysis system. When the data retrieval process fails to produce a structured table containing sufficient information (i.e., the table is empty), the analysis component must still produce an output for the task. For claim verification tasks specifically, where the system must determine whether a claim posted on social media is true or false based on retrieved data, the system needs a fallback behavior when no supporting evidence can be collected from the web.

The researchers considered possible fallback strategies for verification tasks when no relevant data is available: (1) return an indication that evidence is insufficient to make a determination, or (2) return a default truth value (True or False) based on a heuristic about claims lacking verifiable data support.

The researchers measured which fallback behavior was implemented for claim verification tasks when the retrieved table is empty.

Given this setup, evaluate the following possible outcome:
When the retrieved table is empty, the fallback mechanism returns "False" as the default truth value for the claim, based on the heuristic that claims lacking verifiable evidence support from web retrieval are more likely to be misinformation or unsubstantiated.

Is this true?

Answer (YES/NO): YES